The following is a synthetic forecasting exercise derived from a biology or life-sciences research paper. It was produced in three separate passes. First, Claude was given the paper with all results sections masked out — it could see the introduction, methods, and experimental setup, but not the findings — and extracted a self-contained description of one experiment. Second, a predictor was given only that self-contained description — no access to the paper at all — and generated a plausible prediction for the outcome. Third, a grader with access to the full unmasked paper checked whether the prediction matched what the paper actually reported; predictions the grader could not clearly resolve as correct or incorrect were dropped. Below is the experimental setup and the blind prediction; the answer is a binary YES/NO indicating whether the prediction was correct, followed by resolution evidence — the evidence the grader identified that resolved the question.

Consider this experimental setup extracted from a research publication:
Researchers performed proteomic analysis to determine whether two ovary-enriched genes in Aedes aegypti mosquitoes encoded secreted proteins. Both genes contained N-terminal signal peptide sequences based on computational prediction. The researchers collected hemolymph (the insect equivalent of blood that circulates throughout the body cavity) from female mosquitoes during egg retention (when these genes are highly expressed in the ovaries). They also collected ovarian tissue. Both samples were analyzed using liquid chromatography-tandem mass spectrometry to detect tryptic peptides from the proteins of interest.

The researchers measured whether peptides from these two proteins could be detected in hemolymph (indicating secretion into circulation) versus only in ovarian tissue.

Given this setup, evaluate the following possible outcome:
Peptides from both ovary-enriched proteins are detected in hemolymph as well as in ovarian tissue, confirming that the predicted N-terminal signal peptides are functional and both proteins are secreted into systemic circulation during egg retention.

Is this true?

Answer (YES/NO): YES